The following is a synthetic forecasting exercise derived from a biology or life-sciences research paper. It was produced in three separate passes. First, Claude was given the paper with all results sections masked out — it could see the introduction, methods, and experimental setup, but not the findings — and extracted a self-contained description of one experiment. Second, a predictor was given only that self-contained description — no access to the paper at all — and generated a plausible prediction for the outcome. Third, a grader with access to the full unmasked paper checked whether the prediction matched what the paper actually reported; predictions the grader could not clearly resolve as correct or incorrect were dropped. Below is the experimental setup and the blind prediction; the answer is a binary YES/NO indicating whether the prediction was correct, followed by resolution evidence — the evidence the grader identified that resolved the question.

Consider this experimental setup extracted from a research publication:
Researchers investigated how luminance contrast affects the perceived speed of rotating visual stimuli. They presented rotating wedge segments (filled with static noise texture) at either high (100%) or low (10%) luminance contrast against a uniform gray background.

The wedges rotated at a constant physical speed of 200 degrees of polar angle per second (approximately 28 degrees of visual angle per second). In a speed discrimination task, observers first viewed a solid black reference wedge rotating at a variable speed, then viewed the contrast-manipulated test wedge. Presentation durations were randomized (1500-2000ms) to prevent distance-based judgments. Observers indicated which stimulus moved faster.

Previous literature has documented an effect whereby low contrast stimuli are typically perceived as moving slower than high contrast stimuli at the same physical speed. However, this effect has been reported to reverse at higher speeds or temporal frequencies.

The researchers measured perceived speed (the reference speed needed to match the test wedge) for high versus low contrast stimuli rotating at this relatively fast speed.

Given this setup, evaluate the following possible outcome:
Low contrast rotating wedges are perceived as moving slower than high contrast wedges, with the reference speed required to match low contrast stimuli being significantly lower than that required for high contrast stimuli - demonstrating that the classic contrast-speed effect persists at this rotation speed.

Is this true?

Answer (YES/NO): NO